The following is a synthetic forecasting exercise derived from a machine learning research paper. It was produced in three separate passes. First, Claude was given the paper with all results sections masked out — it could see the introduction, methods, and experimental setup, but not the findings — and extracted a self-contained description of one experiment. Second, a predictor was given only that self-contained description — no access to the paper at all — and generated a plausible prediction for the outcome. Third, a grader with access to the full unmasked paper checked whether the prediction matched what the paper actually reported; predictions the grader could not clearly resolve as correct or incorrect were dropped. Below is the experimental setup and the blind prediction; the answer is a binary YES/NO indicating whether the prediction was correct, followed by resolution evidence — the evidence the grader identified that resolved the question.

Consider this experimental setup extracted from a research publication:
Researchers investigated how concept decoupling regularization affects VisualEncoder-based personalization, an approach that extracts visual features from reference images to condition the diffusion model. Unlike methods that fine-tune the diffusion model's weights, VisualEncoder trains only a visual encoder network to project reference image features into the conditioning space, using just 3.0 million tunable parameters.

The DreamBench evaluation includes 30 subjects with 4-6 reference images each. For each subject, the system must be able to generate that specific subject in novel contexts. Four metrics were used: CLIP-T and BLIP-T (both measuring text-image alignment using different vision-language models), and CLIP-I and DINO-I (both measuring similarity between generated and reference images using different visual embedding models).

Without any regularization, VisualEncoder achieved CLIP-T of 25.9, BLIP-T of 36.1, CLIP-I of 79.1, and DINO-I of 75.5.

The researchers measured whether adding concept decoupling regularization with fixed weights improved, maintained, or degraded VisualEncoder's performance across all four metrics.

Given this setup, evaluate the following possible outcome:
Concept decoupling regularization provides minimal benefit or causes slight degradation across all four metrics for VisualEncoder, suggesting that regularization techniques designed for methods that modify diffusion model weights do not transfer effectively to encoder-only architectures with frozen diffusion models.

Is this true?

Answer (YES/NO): NO